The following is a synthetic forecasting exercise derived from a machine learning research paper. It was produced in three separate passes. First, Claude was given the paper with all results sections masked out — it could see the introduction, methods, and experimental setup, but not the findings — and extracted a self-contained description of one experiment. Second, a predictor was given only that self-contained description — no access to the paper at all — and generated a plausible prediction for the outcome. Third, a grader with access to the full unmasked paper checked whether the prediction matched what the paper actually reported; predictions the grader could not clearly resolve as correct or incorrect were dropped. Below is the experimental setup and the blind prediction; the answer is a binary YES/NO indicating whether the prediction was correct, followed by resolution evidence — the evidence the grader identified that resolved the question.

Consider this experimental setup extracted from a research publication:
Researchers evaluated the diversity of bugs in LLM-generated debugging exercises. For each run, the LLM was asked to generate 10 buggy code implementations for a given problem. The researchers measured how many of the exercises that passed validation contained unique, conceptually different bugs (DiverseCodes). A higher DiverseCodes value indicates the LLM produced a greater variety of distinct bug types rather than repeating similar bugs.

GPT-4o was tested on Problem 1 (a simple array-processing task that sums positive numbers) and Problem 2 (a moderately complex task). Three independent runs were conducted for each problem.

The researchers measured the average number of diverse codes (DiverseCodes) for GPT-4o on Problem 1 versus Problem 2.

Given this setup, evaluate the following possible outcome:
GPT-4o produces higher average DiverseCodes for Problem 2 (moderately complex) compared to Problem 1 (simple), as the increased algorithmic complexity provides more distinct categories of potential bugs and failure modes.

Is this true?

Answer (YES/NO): NO